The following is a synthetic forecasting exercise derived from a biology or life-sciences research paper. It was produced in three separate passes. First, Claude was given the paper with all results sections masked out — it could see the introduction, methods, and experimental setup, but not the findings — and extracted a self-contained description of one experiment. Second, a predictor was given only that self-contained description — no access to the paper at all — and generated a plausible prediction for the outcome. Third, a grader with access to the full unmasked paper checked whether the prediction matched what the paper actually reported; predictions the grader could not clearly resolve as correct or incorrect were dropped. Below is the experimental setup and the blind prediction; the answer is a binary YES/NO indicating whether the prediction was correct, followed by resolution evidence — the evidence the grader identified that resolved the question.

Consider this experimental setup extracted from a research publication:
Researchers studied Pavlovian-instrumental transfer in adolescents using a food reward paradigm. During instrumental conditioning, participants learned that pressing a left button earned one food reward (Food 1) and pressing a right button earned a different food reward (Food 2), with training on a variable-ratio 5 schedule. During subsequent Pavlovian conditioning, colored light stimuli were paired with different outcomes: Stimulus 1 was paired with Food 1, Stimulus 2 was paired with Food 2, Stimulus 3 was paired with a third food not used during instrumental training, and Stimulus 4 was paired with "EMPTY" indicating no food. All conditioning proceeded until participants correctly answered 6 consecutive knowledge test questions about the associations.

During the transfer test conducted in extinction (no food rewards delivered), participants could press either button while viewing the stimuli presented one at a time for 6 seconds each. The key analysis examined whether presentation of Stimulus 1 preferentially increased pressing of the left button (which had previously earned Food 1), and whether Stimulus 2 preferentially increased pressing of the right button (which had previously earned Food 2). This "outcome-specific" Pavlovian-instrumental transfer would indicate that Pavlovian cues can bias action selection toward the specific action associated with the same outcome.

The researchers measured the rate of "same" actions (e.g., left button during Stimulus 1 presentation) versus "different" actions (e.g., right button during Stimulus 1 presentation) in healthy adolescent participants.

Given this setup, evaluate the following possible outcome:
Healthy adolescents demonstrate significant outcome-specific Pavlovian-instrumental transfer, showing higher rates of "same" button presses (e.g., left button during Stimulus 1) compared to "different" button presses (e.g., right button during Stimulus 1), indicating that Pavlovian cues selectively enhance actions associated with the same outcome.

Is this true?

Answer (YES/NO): YES